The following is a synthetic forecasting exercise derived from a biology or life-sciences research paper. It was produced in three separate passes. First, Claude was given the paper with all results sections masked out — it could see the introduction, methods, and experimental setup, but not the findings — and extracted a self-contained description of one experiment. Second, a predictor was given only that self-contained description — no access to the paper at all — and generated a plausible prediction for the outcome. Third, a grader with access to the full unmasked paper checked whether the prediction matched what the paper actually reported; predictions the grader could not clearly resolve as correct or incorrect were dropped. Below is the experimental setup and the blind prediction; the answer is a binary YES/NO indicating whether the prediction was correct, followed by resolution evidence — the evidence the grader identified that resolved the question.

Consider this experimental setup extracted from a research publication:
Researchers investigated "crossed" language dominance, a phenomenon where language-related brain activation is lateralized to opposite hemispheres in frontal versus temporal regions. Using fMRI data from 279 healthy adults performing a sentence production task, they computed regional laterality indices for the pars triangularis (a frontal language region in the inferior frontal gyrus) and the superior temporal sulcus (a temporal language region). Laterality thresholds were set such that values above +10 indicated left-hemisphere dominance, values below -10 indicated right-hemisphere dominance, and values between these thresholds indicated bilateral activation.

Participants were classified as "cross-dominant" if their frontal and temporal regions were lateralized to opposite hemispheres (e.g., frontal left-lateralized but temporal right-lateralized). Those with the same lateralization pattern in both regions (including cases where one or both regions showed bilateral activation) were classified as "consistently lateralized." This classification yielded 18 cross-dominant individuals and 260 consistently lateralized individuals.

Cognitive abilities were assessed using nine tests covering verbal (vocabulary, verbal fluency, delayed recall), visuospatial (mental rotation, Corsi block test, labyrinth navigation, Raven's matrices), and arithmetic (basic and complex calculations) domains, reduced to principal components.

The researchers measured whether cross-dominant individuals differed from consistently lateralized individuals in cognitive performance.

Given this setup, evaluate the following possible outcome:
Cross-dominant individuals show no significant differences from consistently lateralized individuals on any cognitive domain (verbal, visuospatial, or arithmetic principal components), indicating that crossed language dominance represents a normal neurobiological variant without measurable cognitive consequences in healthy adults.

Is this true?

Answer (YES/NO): NO